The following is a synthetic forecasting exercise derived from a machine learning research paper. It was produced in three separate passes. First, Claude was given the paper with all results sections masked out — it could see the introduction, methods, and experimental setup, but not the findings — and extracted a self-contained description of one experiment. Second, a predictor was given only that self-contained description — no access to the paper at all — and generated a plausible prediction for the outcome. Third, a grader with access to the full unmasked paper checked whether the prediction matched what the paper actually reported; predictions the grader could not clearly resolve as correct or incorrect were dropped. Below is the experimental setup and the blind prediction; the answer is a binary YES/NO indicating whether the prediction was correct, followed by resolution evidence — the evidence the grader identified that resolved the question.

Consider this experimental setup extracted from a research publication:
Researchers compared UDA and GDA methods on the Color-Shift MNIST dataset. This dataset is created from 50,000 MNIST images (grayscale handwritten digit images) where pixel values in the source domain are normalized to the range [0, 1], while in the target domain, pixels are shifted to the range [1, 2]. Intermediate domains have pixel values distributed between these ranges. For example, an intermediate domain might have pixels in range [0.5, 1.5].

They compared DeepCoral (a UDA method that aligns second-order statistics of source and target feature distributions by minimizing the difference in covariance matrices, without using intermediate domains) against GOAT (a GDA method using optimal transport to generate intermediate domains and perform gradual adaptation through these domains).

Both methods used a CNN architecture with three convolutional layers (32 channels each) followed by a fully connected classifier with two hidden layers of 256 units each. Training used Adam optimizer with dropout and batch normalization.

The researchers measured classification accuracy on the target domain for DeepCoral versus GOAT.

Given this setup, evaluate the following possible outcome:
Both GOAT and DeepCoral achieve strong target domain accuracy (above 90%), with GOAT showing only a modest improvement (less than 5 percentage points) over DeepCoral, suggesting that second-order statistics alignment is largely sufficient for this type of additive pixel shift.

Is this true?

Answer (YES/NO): NO